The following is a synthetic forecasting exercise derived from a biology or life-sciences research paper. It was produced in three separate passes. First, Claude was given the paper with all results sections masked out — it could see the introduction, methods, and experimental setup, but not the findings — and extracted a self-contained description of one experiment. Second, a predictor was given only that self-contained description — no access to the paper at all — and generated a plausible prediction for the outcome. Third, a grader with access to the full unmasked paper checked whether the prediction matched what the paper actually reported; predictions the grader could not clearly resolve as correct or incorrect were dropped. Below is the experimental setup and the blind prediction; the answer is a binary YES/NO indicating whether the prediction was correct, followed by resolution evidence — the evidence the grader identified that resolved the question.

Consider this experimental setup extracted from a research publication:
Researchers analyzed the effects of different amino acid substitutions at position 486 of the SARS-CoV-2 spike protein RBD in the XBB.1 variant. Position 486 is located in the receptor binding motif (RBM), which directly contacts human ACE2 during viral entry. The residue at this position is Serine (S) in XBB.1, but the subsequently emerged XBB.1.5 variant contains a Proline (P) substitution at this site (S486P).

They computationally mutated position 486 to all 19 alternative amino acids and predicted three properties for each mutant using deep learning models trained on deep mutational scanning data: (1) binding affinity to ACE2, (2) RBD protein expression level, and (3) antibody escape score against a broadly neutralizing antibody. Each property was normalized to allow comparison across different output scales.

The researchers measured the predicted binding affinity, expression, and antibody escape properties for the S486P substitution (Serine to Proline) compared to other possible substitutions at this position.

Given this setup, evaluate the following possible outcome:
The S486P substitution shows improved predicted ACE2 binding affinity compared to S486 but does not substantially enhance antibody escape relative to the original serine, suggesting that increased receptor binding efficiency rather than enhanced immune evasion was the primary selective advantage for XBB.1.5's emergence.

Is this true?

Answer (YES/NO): YES